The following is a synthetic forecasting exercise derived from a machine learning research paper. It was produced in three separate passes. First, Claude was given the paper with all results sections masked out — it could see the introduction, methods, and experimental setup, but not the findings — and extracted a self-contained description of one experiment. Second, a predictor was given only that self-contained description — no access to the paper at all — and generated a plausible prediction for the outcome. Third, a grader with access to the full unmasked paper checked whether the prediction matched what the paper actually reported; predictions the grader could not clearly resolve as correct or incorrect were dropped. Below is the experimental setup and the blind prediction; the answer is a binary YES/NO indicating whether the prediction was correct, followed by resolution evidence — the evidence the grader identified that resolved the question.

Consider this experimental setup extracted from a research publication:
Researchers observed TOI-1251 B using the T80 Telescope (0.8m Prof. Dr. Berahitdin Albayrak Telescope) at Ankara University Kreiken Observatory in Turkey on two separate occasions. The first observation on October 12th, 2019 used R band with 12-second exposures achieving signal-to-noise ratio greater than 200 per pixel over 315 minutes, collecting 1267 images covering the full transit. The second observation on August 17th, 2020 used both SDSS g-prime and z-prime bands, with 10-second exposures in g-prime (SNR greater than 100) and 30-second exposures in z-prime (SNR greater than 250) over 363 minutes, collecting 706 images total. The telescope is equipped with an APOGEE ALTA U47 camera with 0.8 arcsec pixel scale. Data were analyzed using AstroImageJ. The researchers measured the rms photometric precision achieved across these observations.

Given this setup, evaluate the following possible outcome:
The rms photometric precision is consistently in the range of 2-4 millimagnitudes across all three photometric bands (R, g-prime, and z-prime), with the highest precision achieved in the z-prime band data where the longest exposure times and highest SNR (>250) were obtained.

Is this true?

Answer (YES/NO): NO